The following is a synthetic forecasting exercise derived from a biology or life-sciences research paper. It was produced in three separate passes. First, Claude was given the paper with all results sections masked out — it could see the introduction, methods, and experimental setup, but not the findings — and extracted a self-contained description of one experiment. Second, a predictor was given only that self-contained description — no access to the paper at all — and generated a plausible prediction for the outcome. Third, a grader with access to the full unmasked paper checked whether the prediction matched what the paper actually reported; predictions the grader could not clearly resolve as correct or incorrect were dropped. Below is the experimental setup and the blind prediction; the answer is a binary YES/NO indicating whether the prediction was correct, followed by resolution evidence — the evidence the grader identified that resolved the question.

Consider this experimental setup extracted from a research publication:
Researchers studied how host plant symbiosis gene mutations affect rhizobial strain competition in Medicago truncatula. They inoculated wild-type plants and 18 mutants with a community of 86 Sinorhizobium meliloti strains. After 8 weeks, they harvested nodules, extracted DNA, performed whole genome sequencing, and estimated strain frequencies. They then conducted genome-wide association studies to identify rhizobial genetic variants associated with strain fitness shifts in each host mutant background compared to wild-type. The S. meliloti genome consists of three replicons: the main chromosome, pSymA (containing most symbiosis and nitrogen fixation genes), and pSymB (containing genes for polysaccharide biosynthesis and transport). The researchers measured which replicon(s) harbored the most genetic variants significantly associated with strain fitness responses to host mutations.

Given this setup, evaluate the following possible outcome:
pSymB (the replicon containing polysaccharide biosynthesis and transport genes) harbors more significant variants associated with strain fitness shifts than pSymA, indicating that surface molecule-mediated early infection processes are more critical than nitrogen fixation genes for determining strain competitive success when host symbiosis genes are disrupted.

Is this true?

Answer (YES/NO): NO